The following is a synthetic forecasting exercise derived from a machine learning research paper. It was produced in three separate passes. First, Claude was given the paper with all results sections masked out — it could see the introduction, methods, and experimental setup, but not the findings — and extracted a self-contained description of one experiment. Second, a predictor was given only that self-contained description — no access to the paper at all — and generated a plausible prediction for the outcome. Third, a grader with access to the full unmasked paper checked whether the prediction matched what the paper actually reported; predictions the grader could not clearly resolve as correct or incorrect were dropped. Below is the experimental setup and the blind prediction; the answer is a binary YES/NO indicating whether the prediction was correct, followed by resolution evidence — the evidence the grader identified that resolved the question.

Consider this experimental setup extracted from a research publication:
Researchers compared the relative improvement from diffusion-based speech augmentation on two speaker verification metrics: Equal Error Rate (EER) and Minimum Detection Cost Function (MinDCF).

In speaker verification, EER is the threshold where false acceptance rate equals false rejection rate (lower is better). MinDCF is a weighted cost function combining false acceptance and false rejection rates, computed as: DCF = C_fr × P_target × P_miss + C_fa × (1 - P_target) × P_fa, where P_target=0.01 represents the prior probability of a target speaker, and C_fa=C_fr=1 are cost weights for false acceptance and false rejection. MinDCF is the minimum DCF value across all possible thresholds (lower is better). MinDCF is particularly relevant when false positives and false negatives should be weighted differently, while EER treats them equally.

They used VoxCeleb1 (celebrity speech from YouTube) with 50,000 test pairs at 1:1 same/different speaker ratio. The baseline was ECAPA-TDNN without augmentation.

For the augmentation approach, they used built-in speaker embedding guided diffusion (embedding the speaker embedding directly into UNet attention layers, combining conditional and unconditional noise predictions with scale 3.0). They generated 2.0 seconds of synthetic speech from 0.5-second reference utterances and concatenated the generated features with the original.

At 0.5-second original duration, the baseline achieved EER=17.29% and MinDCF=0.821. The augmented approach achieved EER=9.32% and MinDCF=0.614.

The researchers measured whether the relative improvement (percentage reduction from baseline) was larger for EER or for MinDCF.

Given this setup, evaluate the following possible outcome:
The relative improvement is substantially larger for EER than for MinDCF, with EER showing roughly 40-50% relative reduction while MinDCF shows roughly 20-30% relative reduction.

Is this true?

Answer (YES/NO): YES